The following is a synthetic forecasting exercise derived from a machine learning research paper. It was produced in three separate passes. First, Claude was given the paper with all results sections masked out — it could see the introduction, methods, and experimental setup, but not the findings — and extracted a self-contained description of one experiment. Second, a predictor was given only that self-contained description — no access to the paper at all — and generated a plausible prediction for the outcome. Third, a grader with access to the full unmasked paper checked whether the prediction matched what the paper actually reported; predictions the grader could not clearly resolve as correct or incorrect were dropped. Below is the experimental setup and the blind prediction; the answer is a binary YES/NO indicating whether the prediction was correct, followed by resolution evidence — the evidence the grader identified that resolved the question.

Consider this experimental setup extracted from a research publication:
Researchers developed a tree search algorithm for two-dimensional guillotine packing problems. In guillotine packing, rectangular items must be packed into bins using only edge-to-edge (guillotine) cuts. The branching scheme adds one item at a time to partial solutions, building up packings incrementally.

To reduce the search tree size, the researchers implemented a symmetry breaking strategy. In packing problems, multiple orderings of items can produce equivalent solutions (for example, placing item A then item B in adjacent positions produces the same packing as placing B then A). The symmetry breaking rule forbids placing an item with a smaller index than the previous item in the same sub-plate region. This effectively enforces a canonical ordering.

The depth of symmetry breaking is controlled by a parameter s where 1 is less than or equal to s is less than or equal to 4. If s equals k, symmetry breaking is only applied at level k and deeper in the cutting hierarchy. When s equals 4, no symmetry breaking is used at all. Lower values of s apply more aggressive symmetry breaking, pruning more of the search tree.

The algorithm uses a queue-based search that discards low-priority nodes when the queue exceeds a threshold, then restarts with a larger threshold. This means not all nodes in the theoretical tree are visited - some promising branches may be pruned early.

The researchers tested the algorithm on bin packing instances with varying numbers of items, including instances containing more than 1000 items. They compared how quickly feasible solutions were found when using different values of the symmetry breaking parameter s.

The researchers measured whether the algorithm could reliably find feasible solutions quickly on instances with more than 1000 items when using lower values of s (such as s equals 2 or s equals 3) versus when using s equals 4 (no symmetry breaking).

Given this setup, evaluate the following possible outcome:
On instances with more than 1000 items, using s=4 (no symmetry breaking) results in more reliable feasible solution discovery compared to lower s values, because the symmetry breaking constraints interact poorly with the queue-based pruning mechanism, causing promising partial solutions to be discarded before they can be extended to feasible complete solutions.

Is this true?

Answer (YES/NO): YES